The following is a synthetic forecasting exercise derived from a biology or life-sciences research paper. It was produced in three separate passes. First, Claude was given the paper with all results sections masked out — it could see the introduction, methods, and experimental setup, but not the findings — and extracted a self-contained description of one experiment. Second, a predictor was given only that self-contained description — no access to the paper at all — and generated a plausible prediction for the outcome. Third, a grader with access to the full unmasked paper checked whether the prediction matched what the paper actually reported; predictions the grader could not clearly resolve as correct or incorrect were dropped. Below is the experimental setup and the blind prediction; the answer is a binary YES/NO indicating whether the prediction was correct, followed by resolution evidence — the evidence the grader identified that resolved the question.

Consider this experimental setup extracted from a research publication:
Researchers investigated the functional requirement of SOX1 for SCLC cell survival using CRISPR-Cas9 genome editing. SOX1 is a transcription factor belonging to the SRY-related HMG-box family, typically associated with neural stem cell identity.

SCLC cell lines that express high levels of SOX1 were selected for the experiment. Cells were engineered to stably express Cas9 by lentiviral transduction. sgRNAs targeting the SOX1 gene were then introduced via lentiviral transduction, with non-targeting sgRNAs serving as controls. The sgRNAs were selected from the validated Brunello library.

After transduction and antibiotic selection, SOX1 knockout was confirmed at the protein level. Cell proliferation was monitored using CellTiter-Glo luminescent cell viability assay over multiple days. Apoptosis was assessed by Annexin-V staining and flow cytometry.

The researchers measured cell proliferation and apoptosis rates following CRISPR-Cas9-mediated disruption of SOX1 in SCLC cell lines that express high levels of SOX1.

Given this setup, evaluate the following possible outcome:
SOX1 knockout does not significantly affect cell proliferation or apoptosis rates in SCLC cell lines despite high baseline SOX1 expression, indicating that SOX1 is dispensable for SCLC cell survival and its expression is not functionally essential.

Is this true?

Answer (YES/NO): NO